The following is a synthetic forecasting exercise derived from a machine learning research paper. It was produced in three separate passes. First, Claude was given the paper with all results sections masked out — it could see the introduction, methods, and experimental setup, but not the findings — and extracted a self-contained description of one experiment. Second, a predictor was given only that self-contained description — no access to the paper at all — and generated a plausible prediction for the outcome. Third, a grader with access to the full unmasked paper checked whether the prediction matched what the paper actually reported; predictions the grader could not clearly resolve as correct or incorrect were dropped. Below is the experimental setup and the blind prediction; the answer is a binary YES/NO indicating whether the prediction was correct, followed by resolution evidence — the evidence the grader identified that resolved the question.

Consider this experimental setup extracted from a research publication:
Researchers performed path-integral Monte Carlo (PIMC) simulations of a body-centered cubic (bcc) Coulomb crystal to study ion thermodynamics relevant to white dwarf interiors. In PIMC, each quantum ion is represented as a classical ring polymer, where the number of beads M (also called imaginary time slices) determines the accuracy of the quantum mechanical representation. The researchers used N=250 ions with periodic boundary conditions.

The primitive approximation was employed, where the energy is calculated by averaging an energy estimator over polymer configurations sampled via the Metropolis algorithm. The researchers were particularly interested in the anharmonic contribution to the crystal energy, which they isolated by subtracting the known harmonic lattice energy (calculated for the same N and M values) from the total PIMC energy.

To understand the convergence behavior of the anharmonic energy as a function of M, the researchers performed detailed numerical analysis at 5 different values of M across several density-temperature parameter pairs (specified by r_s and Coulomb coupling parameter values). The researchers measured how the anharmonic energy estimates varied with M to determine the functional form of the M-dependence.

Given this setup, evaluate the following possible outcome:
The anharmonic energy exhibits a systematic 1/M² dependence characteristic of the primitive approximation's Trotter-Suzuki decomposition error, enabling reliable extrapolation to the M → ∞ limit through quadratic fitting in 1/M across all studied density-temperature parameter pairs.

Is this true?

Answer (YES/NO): YES